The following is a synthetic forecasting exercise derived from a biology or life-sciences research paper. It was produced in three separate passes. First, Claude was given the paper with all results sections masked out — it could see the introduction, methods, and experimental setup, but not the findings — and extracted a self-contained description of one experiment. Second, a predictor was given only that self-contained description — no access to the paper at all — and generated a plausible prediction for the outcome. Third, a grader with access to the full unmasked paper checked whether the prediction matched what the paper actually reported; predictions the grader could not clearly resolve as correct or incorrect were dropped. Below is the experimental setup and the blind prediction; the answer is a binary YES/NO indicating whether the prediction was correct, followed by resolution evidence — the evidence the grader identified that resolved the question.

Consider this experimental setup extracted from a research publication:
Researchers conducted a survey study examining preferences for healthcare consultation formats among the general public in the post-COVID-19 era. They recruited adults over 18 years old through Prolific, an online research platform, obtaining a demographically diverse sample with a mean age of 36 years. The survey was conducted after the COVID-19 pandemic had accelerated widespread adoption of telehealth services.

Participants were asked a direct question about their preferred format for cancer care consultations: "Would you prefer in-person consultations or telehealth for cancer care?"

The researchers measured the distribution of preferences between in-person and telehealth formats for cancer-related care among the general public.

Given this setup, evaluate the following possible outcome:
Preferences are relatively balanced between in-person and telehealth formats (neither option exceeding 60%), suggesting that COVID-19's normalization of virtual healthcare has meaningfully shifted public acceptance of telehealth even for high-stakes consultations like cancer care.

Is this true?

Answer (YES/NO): NO